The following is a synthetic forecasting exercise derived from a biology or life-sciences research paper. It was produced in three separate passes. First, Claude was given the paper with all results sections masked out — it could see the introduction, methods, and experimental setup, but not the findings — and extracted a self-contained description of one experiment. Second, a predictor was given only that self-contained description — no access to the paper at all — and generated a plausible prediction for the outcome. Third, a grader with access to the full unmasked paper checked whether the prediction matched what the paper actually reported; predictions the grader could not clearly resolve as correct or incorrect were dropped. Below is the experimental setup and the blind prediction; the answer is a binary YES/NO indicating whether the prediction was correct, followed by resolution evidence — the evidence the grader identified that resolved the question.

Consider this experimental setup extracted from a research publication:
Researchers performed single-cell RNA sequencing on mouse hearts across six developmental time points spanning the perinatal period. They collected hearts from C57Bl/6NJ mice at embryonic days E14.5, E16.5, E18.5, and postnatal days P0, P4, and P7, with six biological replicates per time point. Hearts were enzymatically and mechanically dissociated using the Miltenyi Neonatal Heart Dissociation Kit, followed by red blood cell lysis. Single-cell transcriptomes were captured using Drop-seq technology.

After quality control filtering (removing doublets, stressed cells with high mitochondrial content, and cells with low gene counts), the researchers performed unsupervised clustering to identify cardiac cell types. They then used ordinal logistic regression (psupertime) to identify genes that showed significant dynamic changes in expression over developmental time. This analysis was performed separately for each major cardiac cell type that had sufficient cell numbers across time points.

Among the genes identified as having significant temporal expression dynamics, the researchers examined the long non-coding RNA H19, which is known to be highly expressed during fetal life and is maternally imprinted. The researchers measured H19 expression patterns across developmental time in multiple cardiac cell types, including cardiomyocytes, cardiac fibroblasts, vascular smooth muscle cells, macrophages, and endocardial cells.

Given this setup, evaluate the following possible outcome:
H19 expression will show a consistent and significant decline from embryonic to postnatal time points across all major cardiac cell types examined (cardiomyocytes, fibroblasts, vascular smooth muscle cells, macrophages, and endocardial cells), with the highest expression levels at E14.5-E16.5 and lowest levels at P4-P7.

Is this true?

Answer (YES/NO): NO